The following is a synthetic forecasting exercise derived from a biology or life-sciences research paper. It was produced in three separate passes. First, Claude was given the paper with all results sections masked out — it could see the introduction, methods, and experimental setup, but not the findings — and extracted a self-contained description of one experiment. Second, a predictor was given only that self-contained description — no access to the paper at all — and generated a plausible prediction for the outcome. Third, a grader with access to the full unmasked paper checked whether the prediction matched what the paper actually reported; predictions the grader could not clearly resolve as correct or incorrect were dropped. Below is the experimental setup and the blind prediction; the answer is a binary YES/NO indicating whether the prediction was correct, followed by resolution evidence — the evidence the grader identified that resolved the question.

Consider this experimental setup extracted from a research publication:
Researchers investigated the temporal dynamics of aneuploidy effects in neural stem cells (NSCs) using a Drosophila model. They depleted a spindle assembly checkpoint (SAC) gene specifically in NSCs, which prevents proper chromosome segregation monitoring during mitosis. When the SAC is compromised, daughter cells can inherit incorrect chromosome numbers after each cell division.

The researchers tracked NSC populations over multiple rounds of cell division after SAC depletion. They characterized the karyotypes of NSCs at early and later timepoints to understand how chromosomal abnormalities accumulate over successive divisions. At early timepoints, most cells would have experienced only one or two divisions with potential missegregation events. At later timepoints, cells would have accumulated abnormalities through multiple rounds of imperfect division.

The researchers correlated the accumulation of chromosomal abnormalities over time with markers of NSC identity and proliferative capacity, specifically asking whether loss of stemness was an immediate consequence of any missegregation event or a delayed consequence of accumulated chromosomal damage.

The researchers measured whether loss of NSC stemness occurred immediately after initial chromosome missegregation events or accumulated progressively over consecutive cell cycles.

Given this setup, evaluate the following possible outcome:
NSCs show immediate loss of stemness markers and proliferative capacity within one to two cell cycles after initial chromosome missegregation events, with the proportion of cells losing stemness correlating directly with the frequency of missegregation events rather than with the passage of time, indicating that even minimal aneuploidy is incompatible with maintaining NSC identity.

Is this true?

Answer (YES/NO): NO